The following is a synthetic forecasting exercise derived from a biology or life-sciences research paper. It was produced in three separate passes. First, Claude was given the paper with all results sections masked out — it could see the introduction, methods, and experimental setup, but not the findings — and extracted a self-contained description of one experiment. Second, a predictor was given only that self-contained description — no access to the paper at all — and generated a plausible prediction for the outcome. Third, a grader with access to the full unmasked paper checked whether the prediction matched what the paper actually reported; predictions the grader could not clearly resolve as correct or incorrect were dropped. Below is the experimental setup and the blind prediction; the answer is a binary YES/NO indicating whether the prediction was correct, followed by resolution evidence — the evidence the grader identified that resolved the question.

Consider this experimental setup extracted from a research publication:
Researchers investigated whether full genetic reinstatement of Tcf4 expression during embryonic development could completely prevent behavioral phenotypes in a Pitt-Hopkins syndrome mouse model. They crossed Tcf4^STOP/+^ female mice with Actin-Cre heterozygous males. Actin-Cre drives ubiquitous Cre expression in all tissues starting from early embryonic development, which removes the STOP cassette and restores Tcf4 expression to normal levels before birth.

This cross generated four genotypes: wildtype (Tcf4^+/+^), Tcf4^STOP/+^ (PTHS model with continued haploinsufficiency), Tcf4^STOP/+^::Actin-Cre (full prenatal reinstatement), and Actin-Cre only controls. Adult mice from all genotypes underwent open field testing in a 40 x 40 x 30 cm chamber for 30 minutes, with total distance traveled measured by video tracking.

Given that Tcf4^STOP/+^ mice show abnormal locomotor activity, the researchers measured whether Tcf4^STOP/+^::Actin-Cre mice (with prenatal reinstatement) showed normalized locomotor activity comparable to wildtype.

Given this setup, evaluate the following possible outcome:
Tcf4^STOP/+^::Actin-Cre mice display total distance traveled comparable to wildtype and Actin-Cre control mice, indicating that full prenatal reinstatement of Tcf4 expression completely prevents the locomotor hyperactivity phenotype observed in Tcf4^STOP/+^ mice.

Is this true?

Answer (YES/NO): YES